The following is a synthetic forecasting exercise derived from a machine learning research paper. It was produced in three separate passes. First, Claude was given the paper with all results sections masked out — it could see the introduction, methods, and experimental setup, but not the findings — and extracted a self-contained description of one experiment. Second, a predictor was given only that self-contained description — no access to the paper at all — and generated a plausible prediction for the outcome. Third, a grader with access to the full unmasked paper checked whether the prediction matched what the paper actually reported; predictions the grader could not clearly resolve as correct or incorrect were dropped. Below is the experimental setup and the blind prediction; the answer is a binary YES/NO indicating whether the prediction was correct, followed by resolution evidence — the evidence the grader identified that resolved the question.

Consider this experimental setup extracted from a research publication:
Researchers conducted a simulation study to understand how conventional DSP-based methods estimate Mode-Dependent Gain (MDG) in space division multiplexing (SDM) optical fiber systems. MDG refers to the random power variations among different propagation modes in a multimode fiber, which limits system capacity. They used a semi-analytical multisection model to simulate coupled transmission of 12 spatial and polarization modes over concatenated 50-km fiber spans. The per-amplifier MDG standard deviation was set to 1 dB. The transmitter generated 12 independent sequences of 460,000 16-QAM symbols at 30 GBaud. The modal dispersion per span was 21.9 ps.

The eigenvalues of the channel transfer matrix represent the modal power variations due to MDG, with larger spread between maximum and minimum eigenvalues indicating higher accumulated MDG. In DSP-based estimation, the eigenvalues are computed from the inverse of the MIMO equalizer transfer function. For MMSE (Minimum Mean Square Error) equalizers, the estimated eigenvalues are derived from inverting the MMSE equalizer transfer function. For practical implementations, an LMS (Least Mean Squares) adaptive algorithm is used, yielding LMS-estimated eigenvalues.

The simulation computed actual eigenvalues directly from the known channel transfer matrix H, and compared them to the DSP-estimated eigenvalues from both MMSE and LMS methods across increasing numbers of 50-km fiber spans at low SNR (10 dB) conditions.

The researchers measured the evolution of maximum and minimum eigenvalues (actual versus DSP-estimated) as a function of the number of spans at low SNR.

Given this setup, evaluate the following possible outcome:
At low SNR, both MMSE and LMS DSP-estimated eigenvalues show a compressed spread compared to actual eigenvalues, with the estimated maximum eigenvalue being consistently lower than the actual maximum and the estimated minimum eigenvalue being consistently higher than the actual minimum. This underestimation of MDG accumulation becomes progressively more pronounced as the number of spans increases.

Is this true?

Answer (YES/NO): NO